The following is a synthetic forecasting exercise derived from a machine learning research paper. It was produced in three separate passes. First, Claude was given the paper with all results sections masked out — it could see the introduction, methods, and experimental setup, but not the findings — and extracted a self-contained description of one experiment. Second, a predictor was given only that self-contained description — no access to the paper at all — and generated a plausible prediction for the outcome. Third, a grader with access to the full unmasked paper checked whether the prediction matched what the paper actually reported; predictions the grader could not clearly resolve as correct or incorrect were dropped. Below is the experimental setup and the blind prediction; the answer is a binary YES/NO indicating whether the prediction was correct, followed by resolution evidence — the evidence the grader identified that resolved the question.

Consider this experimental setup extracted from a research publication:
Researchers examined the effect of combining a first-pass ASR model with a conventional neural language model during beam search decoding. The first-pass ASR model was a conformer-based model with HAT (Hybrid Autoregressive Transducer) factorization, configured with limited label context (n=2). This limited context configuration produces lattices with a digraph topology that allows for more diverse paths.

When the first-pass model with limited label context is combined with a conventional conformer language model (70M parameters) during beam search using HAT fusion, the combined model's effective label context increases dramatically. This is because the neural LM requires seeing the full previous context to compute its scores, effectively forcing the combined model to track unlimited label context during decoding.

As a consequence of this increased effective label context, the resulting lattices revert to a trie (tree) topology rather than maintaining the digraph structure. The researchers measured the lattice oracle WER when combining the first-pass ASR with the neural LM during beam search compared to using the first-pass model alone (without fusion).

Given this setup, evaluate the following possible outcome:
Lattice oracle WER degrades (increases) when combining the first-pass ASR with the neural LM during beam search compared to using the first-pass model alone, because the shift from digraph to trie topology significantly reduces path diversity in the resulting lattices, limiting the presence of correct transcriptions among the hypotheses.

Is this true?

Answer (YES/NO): YES